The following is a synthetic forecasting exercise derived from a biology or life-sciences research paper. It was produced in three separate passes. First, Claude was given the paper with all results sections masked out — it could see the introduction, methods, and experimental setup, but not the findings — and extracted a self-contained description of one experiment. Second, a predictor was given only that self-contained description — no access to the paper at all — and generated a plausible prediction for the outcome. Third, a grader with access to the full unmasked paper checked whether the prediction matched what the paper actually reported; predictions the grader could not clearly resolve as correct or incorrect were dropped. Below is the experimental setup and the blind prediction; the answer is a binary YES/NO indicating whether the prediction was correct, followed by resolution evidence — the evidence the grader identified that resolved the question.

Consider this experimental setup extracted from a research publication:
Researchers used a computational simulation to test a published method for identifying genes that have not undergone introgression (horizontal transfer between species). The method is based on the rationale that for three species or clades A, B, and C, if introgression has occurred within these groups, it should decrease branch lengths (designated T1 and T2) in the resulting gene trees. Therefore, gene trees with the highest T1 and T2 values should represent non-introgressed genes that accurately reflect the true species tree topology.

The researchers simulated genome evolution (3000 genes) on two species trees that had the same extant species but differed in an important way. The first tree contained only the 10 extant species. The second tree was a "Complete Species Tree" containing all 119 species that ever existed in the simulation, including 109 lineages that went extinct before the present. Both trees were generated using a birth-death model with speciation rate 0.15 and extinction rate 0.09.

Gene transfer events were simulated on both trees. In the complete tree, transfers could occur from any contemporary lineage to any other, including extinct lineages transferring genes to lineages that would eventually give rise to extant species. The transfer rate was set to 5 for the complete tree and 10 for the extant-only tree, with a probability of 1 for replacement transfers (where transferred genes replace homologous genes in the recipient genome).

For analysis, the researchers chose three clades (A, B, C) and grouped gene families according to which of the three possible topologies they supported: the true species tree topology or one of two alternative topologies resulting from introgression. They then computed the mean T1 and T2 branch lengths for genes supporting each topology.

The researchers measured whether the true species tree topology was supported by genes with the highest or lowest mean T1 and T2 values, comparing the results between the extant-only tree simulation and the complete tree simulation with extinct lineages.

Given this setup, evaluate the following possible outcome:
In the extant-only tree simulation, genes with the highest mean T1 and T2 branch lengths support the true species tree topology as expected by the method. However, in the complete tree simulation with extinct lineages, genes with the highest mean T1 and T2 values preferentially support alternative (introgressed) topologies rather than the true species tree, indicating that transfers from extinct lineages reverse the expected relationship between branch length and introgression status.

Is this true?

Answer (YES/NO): YES